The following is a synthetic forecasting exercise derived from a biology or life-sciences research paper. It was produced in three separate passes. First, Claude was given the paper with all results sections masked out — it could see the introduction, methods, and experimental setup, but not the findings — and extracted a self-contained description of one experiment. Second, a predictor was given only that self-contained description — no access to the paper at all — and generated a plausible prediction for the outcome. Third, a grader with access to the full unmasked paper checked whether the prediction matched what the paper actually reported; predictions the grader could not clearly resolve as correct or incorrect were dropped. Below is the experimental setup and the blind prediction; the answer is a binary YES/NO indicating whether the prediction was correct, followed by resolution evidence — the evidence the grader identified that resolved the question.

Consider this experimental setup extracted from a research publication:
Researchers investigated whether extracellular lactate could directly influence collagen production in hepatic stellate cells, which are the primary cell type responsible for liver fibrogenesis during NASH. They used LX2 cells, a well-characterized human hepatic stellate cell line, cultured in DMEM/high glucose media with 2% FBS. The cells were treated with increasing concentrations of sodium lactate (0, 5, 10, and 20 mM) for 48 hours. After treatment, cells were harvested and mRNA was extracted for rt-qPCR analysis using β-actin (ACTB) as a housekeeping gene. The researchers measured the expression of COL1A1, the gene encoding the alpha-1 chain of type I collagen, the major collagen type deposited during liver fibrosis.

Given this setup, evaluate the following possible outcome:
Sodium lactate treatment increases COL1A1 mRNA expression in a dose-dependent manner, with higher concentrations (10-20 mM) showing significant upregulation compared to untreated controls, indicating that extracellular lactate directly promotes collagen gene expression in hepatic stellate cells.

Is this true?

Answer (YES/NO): NO